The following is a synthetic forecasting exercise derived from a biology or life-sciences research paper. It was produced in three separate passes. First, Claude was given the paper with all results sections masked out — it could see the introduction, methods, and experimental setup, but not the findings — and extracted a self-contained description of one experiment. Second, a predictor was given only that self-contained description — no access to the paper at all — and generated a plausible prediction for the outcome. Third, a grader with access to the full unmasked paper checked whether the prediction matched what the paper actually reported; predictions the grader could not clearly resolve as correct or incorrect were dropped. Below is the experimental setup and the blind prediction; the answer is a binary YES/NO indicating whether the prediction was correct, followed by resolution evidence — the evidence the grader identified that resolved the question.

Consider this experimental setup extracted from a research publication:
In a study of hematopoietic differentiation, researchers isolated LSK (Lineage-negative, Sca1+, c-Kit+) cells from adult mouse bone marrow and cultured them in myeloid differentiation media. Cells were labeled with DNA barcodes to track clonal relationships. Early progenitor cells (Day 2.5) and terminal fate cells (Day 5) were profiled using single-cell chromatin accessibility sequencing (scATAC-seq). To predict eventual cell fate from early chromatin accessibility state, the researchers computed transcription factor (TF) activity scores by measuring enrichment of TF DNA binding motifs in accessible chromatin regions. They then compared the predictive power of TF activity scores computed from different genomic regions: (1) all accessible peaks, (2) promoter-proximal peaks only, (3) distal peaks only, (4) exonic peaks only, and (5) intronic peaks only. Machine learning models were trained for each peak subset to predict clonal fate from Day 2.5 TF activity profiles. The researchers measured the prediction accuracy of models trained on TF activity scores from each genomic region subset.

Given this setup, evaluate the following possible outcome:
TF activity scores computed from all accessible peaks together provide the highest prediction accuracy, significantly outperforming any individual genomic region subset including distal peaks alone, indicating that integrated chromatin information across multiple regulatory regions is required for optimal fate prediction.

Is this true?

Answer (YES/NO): NO